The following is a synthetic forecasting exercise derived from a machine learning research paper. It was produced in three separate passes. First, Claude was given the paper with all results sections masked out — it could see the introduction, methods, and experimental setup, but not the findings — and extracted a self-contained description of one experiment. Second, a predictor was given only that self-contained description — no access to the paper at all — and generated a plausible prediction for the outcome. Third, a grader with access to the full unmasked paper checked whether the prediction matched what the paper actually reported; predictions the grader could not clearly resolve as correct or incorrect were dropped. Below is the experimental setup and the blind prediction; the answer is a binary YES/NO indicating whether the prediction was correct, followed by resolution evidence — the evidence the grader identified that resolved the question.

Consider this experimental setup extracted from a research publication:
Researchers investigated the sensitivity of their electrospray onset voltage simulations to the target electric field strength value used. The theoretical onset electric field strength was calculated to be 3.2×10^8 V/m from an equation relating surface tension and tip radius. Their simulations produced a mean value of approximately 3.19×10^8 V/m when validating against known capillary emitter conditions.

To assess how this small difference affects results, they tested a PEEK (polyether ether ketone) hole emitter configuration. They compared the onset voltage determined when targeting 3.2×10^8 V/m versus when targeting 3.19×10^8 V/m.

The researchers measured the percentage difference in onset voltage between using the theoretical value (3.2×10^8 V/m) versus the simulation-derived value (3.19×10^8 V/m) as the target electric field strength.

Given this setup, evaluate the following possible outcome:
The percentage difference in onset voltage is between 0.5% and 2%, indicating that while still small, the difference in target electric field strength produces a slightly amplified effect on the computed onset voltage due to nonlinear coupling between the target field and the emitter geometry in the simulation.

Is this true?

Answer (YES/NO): YES